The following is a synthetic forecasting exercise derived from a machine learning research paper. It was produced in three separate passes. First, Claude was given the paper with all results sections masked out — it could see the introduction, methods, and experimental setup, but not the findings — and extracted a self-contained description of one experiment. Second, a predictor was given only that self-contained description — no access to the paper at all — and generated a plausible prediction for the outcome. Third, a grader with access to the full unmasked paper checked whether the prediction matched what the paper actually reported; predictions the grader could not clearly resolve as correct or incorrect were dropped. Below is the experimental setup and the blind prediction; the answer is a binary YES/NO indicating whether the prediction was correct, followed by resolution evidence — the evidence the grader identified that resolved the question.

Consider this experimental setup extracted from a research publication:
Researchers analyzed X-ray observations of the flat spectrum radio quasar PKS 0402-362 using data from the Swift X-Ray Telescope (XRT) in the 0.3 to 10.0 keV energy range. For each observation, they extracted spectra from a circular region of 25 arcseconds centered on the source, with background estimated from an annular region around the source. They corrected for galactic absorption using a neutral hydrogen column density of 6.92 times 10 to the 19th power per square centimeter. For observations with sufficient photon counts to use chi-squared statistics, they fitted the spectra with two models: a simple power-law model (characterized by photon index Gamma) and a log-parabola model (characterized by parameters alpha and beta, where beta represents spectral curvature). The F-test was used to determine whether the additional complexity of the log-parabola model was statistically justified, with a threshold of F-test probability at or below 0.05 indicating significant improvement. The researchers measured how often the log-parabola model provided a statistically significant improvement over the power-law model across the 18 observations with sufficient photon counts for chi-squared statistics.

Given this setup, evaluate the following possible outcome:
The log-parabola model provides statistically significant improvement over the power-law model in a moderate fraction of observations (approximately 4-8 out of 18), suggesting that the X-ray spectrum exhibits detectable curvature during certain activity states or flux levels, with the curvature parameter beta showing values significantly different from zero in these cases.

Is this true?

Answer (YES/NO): NO